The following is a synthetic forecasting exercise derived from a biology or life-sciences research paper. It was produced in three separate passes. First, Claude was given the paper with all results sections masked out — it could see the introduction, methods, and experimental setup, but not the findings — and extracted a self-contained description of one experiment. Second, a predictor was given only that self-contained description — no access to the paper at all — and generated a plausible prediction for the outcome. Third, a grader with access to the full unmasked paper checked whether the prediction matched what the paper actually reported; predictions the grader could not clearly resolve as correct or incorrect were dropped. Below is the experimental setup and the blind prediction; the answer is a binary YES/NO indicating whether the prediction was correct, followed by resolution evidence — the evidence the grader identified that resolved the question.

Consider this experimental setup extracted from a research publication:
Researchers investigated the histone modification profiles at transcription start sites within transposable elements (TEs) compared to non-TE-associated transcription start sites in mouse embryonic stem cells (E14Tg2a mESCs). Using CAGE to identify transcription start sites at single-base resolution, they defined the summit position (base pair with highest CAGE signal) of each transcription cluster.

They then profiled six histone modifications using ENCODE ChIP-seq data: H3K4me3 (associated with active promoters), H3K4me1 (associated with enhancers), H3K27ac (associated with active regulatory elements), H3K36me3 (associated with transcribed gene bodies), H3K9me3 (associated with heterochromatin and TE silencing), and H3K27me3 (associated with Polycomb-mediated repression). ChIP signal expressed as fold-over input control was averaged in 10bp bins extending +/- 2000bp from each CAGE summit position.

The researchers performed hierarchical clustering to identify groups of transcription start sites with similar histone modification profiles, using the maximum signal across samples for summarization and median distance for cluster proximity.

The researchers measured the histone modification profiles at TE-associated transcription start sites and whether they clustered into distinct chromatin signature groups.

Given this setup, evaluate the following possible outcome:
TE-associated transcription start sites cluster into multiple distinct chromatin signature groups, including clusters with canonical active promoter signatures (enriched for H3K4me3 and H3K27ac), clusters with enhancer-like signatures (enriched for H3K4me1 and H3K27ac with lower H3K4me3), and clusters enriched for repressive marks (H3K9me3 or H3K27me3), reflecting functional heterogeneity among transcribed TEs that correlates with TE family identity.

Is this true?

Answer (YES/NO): YES